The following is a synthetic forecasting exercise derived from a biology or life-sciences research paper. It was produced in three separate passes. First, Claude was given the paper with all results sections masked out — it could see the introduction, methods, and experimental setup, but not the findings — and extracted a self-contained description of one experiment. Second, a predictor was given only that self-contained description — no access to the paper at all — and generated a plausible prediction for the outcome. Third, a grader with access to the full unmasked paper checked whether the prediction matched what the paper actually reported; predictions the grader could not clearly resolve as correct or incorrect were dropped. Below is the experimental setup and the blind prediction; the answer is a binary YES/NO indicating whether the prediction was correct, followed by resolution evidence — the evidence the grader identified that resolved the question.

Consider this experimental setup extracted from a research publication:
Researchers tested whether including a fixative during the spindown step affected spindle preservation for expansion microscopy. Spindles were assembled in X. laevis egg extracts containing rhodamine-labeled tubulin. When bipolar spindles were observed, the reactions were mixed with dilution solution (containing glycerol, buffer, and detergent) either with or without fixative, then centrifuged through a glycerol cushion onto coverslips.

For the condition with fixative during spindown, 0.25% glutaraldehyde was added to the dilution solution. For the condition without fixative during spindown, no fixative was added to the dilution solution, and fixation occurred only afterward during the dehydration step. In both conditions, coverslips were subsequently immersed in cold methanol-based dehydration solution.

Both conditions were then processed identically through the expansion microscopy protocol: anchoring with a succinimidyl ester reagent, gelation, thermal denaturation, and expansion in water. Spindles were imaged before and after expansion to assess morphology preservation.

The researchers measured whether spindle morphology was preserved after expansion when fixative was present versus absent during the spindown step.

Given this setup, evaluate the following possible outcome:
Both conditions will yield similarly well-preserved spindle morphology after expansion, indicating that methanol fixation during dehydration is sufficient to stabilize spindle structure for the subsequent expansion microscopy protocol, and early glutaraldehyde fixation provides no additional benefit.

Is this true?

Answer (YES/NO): NO